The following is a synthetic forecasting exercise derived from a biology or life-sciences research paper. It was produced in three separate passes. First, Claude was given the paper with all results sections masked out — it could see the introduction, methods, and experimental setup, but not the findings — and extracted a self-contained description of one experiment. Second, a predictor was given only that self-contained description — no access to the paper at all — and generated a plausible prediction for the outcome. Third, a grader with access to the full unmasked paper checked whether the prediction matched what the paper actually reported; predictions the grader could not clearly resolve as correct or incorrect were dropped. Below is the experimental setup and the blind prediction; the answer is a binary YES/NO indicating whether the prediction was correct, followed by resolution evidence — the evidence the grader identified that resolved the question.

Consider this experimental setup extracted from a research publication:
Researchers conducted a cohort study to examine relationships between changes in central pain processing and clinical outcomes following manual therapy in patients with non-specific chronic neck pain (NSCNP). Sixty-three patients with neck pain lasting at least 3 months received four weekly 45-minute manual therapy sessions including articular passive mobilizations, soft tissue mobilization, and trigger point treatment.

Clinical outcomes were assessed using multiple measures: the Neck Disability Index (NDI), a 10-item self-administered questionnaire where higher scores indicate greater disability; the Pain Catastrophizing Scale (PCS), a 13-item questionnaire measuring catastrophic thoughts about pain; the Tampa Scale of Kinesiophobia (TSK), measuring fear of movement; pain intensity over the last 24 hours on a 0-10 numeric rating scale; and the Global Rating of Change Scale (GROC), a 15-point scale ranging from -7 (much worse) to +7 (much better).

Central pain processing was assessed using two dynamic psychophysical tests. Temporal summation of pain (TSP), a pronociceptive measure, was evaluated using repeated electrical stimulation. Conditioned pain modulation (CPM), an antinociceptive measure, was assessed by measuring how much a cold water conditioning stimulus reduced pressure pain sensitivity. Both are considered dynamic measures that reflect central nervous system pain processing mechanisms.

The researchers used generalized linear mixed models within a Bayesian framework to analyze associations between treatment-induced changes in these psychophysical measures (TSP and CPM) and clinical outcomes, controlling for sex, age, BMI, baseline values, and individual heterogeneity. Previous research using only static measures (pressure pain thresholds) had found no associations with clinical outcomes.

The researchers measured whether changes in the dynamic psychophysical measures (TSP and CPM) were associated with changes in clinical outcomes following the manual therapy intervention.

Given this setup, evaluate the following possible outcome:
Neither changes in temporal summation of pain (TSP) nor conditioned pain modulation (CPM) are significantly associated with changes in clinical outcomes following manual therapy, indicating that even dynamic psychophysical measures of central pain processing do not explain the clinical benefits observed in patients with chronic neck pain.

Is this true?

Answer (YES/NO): NO